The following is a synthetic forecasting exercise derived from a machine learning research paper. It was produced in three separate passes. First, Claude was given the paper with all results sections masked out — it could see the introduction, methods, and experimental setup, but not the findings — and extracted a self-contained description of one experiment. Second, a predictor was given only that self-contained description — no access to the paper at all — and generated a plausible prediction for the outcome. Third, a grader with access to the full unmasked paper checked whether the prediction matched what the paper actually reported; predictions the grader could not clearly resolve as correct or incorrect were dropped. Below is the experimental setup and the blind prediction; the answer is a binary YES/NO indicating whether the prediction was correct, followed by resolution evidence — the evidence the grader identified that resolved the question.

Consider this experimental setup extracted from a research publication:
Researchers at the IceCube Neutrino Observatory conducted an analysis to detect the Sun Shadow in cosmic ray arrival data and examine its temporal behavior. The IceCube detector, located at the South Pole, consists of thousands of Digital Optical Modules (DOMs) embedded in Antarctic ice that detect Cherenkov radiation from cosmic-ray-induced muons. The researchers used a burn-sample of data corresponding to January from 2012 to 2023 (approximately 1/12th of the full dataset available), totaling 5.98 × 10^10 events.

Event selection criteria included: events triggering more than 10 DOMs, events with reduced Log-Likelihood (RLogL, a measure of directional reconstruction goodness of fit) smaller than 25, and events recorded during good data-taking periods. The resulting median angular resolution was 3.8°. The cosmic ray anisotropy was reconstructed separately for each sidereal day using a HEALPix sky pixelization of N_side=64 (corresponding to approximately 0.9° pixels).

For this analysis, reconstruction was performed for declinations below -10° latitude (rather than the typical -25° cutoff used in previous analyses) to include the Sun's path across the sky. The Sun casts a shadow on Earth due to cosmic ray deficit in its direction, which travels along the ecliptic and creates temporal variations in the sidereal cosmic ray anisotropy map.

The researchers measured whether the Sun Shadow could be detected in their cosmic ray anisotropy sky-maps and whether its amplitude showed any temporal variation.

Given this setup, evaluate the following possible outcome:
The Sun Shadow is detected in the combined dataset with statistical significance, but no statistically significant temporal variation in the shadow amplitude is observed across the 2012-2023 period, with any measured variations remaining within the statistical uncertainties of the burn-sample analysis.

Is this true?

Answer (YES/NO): NO